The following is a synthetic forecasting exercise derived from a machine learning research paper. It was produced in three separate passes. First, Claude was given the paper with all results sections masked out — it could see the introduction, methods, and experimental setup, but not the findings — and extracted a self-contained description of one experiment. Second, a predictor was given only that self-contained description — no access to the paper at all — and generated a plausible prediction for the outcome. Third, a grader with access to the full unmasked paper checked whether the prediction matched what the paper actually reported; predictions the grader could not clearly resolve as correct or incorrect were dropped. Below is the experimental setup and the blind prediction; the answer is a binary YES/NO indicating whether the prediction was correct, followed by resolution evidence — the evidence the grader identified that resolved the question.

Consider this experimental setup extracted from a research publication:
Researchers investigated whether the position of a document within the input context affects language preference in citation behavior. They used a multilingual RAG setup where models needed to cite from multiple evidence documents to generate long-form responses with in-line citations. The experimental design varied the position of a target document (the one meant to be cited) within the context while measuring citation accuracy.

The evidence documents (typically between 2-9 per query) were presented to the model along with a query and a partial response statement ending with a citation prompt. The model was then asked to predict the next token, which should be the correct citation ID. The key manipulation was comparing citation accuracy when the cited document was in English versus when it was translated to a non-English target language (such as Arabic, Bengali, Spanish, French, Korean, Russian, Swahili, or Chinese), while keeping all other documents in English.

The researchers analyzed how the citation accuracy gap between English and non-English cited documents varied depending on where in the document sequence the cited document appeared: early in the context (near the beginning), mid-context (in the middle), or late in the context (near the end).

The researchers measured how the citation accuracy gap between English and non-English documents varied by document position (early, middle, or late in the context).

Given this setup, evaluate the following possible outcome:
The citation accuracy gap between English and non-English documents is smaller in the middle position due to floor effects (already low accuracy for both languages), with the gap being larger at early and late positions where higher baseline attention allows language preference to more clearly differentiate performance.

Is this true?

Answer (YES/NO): NO